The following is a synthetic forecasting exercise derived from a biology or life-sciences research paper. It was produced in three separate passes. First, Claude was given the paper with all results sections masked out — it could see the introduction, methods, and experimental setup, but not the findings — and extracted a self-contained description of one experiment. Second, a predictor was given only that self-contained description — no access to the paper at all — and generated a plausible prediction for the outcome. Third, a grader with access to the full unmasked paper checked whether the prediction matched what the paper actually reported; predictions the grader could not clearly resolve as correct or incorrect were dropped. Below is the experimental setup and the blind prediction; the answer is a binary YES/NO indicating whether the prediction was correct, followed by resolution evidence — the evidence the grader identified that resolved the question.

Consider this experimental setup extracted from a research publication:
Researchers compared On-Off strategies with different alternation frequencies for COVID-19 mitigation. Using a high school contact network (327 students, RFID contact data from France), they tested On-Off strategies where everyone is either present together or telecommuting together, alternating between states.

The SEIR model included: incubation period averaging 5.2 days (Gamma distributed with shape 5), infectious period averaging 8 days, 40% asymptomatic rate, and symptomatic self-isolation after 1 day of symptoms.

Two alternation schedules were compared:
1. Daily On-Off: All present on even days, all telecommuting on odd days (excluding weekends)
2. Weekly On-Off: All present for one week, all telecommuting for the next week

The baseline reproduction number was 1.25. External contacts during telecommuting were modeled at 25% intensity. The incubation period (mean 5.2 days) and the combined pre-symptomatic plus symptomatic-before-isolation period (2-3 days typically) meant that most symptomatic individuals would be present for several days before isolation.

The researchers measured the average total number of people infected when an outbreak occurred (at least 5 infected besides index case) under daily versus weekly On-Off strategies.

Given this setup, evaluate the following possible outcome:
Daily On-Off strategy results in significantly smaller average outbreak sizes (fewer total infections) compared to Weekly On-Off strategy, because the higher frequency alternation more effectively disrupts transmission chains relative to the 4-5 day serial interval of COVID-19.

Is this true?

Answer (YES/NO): NO